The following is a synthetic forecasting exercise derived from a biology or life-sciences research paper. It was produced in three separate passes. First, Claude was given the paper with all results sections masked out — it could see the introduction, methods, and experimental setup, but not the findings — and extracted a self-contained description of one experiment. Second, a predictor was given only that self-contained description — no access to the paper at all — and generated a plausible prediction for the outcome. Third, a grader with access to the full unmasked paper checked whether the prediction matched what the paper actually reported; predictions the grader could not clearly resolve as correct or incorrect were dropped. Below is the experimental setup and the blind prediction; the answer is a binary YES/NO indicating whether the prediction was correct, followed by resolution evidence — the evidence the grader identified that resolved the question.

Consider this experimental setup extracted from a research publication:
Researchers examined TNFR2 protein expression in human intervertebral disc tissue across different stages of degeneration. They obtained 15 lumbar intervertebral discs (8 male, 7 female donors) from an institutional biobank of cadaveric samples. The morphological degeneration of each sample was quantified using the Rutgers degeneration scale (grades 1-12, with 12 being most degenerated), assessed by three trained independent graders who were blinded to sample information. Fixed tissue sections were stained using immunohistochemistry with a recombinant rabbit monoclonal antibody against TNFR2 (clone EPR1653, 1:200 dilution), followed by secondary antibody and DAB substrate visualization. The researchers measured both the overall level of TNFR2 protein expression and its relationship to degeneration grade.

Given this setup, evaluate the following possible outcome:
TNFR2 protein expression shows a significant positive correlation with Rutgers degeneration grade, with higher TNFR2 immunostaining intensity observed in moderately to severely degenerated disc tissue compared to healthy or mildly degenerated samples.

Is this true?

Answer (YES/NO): NO